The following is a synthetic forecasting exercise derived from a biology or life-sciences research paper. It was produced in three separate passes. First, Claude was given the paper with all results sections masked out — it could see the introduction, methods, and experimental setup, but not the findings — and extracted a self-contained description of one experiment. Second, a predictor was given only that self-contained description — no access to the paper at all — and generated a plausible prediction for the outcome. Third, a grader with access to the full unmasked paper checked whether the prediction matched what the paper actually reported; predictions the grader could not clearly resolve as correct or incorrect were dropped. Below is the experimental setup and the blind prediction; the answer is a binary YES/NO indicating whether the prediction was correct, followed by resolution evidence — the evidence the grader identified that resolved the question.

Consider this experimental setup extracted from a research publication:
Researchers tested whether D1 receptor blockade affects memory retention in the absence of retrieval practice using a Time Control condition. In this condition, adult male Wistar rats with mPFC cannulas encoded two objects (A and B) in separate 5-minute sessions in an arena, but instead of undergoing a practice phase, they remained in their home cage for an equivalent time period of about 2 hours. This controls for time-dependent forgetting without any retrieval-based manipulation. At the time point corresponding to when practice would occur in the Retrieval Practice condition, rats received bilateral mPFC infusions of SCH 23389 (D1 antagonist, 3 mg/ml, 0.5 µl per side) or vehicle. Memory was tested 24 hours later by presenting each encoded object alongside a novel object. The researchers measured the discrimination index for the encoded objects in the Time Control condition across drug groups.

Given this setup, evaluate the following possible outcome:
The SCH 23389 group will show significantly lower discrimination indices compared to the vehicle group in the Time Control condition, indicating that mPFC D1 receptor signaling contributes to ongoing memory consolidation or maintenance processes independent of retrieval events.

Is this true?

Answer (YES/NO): NO